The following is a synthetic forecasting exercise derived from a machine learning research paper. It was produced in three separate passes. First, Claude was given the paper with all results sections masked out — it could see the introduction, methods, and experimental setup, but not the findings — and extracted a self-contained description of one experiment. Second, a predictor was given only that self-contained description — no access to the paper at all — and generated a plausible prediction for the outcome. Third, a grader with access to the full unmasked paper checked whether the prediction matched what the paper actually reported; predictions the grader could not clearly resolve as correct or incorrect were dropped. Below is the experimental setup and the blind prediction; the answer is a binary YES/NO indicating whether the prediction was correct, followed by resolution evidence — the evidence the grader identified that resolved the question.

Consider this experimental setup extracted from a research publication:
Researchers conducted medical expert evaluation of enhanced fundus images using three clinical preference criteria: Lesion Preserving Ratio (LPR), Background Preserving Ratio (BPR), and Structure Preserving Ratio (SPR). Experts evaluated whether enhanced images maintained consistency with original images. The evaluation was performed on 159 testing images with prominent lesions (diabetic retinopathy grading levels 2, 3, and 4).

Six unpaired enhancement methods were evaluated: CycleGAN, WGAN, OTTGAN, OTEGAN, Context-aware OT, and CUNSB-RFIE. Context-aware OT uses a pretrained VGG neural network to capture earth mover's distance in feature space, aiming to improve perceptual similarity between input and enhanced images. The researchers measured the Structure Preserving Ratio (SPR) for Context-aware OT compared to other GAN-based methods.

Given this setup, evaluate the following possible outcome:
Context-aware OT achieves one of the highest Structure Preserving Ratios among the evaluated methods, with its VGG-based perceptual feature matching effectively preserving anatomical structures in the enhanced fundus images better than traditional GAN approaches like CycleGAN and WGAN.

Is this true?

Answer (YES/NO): NO